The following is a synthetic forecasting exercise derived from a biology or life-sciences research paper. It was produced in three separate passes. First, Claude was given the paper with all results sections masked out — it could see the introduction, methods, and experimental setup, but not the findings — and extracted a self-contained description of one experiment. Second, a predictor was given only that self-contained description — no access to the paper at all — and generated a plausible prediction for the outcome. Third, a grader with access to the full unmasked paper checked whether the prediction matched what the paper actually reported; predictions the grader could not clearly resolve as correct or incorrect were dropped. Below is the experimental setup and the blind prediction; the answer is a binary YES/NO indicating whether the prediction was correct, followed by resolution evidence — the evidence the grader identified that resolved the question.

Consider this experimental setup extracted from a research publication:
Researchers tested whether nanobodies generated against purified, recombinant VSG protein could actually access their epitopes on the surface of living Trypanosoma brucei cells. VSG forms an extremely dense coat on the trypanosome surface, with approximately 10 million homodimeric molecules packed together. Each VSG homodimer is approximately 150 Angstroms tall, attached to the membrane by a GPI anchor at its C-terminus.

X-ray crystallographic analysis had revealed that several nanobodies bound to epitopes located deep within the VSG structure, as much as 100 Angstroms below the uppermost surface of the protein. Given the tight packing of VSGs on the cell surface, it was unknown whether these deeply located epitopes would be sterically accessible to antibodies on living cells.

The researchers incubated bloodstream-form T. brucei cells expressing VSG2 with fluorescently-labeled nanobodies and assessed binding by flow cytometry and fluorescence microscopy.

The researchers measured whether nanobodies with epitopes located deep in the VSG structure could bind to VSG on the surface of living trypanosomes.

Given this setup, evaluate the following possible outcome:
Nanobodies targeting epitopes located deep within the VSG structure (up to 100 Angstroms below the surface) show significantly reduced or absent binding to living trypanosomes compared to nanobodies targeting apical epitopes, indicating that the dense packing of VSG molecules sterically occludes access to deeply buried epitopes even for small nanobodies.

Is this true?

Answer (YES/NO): NO